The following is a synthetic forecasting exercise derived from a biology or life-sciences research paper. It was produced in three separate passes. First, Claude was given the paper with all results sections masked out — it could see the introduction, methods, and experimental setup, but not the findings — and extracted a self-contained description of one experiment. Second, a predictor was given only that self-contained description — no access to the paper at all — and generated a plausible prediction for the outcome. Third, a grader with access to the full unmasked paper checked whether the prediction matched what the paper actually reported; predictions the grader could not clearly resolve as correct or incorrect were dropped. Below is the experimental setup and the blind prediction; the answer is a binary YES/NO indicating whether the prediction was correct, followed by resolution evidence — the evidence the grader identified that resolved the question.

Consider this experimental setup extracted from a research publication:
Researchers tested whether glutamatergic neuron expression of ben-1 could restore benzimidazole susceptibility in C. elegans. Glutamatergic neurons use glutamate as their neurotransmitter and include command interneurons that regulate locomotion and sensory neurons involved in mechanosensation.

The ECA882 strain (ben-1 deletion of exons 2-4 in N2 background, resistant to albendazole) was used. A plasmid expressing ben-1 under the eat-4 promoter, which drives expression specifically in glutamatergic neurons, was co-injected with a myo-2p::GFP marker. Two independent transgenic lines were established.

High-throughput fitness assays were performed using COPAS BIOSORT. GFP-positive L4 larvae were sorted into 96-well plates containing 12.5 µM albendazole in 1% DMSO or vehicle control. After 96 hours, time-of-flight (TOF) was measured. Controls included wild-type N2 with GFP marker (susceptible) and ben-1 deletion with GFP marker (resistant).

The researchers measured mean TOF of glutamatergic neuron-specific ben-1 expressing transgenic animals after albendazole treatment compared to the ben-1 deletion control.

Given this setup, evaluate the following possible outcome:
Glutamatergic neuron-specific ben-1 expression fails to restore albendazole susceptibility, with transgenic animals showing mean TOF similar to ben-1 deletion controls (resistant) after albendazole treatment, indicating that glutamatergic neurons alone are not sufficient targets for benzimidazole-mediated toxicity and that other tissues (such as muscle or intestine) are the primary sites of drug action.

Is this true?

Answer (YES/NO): NO